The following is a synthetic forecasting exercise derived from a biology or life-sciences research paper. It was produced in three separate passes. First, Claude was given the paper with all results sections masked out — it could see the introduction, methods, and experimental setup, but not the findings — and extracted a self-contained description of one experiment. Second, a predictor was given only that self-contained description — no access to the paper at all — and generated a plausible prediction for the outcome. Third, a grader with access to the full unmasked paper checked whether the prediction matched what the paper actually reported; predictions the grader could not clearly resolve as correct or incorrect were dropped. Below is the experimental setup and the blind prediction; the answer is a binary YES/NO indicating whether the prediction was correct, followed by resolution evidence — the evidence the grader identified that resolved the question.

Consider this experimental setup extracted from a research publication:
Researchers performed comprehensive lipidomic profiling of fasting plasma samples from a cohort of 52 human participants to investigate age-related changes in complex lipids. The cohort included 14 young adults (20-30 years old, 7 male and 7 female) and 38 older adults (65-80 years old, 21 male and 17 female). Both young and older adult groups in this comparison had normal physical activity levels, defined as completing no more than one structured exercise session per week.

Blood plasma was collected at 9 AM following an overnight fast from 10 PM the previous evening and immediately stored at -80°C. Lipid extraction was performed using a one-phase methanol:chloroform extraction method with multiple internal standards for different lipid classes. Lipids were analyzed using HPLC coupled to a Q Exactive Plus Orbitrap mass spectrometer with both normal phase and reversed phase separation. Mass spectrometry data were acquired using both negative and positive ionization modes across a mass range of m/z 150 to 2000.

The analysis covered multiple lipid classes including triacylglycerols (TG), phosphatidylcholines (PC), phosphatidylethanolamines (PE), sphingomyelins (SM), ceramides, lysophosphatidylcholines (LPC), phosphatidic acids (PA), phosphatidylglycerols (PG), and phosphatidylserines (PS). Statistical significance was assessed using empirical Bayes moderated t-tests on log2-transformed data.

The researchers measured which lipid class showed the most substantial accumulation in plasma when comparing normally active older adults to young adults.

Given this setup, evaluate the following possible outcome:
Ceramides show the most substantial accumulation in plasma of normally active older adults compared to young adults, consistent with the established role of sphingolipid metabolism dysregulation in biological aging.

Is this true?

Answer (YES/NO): NO